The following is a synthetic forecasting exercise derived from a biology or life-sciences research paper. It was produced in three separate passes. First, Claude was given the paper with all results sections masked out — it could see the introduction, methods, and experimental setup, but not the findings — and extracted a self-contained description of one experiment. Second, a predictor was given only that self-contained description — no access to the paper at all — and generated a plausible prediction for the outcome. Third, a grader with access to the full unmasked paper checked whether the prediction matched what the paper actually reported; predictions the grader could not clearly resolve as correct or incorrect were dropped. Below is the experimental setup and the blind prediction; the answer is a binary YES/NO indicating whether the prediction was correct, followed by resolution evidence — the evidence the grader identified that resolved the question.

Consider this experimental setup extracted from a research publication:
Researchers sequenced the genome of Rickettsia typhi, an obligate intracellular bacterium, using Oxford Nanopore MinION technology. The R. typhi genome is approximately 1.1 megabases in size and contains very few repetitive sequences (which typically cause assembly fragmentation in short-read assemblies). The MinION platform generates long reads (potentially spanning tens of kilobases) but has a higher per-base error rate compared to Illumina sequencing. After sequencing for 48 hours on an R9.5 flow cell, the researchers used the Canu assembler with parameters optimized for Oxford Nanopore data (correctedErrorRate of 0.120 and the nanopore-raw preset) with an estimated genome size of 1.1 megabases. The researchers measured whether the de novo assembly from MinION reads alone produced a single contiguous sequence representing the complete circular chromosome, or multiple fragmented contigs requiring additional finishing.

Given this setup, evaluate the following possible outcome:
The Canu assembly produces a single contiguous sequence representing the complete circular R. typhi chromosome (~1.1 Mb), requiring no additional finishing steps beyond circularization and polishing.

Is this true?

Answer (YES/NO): YES